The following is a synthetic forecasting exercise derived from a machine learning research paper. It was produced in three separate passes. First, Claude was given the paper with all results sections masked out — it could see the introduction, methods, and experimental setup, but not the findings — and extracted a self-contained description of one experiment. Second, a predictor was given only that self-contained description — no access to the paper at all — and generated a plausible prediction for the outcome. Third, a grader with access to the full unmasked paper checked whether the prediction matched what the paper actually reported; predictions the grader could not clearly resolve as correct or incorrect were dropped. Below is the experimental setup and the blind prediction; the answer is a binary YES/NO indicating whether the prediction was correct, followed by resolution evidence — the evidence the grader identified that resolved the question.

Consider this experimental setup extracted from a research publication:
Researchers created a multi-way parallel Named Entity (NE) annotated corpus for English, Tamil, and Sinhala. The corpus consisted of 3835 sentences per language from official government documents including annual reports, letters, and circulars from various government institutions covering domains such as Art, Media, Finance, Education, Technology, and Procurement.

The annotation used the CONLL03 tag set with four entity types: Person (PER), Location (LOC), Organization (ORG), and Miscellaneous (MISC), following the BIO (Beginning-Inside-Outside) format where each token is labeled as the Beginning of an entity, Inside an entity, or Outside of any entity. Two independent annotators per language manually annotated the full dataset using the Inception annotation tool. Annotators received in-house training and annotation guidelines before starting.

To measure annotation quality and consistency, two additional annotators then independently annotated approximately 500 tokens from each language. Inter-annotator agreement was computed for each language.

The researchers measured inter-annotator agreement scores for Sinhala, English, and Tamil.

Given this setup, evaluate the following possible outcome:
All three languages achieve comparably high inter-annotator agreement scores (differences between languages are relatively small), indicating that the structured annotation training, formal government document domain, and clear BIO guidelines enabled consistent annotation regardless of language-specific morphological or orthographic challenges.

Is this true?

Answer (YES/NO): YES